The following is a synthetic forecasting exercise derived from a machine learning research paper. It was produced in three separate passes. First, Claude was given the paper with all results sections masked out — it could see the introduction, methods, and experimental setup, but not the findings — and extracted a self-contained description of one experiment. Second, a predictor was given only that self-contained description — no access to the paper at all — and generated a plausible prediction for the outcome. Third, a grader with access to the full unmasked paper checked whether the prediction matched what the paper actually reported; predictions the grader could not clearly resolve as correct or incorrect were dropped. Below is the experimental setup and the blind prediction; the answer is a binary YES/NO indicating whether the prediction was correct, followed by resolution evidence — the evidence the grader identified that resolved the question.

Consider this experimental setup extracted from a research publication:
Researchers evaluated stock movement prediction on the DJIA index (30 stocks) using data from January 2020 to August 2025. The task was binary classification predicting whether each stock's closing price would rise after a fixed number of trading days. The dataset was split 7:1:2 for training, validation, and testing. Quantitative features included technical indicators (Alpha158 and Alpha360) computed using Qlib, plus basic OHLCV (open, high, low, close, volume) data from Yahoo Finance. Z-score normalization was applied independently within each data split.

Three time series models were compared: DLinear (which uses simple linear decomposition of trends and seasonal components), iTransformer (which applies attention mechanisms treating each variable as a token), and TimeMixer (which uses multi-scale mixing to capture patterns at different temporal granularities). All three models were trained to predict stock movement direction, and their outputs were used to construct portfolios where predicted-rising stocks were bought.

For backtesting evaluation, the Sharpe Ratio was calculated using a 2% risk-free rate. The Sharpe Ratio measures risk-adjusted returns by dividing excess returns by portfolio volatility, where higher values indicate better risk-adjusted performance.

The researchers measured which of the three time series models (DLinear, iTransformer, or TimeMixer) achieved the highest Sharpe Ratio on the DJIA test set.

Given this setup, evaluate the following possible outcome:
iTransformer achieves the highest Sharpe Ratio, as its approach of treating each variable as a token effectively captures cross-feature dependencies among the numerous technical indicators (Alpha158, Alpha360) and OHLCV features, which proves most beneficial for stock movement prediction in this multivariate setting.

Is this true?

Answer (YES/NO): YES